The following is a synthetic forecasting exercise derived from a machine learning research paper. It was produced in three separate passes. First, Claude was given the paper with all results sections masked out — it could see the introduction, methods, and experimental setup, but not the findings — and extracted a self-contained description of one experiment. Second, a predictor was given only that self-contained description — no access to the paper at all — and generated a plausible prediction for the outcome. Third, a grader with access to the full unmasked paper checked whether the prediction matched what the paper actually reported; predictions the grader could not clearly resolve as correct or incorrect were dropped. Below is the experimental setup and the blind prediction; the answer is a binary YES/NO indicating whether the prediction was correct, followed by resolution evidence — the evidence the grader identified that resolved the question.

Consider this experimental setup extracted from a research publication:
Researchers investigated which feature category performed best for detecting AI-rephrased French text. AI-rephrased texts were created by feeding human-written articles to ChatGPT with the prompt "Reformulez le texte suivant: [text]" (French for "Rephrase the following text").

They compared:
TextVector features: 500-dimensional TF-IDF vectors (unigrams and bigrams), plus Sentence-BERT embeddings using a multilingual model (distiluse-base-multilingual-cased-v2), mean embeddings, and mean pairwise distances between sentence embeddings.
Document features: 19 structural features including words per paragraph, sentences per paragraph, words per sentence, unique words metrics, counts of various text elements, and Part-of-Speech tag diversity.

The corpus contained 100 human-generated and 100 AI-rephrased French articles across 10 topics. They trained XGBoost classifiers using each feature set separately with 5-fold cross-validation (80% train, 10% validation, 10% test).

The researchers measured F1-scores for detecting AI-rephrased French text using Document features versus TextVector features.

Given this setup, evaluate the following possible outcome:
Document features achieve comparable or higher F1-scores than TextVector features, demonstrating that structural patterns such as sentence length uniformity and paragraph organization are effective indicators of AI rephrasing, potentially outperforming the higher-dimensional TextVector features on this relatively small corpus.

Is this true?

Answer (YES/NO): YES